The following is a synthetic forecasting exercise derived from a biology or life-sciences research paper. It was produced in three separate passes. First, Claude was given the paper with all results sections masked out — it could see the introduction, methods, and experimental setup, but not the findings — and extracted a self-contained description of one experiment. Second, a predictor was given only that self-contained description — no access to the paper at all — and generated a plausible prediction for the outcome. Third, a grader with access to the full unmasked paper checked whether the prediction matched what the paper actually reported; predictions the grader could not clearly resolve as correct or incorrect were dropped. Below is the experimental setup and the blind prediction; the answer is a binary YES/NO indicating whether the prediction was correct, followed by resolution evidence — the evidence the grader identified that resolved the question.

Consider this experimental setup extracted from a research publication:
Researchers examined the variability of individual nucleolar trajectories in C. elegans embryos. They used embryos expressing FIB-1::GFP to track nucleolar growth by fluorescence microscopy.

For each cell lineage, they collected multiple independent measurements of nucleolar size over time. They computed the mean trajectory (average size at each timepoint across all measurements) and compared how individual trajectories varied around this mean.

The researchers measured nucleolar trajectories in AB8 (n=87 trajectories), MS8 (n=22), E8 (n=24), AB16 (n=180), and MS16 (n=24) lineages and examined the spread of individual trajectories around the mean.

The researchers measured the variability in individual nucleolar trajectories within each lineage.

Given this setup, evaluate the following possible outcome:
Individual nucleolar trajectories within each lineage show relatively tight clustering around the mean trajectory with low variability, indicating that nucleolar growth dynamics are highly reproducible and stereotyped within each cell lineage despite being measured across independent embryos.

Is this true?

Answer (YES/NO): NO